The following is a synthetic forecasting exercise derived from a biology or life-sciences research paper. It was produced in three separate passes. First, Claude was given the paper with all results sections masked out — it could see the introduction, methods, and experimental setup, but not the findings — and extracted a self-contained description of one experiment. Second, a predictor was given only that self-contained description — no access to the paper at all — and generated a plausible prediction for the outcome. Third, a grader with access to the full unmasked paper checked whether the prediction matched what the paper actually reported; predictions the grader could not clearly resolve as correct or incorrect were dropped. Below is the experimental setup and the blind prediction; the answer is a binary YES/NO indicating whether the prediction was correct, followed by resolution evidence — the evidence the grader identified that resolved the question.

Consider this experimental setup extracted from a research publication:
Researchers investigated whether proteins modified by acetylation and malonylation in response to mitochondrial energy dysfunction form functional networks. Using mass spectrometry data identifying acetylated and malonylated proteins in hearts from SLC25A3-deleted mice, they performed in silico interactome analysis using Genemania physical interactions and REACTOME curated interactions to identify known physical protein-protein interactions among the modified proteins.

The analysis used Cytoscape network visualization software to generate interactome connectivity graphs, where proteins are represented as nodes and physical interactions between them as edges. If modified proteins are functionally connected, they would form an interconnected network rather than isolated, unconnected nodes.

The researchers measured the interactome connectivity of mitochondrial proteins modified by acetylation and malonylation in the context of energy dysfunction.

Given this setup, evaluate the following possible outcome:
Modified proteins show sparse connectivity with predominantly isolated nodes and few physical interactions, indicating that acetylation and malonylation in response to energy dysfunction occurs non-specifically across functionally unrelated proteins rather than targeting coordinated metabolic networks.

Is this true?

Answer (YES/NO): NO